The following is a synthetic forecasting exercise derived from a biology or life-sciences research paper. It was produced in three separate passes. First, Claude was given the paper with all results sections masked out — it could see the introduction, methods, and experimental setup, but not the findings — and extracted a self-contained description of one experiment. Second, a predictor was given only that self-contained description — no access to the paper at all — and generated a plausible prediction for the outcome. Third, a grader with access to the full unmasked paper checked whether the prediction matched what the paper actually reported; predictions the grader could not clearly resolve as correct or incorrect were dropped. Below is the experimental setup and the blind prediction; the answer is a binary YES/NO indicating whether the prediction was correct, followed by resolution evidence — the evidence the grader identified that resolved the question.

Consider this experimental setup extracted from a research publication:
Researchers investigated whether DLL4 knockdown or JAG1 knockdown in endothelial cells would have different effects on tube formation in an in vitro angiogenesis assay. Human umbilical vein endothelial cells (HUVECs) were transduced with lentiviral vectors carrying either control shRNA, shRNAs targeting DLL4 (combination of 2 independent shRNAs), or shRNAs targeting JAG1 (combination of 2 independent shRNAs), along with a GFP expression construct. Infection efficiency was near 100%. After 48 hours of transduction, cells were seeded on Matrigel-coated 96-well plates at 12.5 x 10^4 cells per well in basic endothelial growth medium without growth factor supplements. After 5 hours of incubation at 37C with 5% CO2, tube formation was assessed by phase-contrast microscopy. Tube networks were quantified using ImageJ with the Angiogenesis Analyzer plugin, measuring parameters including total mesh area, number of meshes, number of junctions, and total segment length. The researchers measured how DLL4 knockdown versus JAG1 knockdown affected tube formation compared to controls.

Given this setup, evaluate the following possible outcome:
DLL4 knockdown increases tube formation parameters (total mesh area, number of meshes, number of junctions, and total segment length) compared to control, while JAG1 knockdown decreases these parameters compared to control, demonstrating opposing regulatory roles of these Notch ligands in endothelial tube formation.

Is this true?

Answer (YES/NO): NO